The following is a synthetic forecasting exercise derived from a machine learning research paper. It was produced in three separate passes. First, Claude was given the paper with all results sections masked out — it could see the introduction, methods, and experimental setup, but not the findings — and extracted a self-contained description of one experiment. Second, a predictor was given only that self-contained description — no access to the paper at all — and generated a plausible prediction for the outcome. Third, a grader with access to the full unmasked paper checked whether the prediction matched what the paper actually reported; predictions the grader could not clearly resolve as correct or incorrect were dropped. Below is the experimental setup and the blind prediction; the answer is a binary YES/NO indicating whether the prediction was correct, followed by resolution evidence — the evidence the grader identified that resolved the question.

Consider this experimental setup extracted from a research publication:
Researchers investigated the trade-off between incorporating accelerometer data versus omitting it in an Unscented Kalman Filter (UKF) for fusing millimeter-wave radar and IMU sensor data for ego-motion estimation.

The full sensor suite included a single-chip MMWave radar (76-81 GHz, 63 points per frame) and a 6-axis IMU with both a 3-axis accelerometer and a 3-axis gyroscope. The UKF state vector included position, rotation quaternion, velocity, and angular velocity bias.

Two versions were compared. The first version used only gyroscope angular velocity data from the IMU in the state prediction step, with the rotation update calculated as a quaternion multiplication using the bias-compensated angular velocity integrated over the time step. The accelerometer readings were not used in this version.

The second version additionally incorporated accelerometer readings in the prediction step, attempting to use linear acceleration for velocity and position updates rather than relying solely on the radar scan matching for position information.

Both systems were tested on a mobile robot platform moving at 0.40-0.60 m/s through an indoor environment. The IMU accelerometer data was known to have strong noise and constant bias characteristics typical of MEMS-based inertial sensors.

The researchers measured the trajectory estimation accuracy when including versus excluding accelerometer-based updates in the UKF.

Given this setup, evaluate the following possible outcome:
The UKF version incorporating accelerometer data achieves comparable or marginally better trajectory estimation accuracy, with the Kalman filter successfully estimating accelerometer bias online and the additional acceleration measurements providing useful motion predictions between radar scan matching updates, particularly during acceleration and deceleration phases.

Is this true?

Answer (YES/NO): NO